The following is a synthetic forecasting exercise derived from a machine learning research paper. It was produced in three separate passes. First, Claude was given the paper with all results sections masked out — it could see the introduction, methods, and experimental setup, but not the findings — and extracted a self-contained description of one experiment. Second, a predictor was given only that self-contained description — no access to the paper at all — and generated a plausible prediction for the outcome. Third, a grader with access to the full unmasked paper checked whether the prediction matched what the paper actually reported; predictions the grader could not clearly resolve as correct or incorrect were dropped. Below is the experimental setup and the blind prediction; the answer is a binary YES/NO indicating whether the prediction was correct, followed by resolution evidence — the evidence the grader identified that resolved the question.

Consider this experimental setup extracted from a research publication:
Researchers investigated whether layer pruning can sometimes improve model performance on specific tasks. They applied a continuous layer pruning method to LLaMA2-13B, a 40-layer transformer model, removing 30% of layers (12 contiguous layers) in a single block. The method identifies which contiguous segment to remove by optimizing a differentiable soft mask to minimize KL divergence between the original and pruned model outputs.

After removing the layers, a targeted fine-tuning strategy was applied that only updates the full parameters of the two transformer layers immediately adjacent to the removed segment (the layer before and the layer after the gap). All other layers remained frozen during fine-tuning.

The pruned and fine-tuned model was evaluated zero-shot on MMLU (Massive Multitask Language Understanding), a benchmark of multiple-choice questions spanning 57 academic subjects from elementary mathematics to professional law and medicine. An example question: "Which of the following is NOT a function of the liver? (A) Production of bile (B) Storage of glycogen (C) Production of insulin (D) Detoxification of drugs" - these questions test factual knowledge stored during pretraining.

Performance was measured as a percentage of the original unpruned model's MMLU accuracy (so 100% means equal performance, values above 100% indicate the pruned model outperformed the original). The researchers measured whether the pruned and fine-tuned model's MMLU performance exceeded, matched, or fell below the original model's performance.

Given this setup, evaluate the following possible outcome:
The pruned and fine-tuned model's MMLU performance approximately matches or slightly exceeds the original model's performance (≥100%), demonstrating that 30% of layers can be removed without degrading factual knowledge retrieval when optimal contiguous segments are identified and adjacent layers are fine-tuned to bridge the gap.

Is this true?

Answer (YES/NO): YES